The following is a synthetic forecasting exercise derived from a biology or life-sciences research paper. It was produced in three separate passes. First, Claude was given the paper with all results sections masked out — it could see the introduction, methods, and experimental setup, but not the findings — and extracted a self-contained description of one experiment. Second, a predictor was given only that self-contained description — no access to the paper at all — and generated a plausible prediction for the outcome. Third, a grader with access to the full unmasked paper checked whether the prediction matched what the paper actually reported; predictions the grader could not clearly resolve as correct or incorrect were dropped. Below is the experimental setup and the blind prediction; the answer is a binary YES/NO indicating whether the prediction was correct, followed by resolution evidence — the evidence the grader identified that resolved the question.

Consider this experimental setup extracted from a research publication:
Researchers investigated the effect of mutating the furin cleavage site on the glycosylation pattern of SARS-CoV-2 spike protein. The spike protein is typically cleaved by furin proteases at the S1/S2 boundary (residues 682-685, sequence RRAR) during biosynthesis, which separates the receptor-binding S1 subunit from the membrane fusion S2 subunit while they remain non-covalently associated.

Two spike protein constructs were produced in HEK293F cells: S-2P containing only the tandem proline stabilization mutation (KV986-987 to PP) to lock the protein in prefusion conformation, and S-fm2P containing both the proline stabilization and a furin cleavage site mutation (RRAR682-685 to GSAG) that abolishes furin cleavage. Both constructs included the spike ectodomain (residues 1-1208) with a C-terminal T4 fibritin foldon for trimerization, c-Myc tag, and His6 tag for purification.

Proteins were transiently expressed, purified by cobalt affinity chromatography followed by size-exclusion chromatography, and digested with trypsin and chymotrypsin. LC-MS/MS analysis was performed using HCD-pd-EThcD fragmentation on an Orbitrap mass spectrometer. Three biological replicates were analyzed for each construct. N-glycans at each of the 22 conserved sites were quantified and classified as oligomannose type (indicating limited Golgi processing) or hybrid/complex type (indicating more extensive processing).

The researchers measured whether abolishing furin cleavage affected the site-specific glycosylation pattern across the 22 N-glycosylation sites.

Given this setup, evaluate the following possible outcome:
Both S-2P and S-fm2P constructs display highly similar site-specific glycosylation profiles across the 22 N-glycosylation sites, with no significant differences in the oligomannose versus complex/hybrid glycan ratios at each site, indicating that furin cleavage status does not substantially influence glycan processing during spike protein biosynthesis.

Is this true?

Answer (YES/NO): YES